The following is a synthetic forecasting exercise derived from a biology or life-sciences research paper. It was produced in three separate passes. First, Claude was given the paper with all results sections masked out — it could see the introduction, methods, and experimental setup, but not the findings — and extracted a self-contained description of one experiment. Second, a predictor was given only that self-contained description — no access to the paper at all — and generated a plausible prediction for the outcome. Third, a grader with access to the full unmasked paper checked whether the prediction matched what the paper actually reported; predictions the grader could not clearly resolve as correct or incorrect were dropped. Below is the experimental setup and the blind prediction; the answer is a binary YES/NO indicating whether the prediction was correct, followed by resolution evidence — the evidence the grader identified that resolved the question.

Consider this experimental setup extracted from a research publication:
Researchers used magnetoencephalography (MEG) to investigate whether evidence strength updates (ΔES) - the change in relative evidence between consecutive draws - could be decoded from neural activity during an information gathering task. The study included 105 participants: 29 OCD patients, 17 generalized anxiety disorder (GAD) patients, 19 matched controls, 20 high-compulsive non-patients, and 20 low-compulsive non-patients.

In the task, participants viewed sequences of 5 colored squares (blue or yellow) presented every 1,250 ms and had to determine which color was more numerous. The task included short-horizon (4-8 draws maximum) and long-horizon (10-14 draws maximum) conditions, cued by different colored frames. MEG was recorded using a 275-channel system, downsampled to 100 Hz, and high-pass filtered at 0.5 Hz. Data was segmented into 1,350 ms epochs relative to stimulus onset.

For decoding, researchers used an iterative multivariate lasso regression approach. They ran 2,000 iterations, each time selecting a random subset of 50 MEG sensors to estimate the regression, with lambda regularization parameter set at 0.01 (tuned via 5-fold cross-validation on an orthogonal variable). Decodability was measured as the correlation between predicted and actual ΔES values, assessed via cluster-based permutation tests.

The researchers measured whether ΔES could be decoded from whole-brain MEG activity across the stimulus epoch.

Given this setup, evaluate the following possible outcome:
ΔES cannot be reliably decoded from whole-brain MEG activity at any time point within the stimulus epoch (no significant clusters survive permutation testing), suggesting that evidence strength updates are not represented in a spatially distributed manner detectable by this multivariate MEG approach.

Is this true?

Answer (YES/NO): NO